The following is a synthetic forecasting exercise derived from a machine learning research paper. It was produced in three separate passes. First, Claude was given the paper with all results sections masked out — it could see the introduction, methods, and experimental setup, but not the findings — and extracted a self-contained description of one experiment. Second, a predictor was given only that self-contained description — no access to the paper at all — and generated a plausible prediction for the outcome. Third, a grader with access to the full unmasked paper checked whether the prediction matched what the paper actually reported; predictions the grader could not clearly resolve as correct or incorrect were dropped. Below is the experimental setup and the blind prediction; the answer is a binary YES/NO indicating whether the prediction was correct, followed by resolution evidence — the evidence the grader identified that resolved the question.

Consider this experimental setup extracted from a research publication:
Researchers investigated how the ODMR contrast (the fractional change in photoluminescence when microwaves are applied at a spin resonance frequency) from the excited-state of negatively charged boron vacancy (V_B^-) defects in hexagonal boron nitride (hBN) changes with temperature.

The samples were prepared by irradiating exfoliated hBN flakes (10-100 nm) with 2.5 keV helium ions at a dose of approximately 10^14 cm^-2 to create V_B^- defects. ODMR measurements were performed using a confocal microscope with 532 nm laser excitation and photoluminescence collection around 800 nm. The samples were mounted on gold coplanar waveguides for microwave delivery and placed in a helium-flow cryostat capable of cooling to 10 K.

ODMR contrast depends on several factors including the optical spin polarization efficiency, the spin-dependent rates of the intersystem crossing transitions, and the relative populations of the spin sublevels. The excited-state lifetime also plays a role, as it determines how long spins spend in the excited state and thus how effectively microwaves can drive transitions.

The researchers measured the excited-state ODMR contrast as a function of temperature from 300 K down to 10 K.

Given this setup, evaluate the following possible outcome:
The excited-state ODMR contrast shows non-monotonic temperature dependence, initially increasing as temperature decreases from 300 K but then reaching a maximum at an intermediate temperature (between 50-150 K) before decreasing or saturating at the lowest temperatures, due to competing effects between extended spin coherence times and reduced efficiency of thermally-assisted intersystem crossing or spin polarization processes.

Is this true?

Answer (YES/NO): NO